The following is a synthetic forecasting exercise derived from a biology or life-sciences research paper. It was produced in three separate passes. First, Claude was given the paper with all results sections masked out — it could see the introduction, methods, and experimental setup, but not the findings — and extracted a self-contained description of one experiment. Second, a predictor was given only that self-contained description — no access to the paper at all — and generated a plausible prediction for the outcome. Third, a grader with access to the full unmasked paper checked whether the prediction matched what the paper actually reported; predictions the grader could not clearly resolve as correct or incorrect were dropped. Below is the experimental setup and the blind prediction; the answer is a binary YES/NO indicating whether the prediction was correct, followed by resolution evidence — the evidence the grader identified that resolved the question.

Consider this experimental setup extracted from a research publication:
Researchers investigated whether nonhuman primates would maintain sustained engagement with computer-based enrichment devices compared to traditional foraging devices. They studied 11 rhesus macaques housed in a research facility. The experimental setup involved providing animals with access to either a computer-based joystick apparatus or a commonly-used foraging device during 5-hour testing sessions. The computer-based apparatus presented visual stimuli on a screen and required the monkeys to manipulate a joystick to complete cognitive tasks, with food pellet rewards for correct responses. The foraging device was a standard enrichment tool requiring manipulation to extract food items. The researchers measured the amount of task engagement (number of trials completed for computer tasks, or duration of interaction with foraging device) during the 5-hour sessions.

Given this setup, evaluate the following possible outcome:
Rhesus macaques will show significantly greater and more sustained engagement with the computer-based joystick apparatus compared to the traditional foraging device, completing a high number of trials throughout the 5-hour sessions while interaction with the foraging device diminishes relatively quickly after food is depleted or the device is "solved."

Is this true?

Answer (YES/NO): YES